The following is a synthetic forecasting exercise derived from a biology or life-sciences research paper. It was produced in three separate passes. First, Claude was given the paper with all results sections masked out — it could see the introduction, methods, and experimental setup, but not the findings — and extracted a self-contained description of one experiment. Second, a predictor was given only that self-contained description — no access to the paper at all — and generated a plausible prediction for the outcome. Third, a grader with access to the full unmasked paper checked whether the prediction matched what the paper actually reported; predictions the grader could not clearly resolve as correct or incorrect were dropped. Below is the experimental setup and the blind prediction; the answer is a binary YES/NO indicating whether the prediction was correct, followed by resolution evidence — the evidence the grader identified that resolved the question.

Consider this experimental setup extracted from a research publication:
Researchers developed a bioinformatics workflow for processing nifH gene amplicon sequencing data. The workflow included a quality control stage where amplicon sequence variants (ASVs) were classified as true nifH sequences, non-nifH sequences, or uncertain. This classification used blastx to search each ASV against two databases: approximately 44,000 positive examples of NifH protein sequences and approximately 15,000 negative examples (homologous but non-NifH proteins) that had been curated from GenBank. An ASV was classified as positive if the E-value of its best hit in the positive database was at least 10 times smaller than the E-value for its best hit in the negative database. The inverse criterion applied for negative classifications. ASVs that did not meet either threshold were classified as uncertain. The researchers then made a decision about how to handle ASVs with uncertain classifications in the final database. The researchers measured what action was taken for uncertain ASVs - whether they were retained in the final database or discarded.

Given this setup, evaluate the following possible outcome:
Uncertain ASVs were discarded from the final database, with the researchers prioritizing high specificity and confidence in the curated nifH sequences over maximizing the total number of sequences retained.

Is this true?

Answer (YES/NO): NO